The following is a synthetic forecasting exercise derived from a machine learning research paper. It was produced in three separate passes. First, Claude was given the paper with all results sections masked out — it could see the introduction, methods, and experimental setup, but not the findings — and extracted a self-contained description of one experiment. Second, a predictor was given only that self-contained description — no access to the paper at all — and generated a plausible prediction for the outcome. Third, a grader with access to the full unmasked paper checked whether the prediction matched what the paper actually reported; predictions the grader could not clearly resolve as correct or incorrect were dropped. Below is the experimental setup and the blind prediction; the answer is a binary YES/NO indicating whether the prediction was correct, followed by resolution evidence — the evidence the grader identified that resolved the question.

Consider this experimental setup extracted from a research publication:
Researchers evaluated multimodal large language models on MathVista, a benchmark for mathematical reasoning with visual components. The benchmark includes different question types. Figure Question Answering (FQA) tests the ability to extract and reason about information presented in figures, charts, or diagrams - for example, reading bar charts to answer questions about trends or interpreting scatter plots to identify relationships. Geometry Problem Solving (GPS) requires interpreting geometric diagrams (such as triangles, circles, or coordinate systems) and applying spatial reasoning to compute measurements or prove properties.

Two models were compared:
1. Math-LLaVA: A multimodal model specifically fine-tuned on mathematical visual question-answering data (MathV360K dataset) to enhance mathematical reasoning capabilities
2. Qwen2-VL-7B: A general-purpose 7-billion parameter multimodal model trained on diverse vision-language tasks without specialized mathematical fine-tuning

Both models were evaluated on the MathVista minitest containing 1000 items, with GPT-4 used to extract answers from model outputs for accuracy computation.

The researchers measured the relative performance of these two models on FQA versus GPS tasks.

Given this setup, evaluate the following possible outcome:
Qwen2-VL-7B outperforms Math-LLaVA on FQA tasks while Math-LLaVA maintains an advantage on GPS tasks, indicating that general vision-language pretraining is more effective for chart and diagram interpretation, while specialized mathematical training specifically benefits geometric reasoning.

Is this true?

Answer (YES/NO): YES